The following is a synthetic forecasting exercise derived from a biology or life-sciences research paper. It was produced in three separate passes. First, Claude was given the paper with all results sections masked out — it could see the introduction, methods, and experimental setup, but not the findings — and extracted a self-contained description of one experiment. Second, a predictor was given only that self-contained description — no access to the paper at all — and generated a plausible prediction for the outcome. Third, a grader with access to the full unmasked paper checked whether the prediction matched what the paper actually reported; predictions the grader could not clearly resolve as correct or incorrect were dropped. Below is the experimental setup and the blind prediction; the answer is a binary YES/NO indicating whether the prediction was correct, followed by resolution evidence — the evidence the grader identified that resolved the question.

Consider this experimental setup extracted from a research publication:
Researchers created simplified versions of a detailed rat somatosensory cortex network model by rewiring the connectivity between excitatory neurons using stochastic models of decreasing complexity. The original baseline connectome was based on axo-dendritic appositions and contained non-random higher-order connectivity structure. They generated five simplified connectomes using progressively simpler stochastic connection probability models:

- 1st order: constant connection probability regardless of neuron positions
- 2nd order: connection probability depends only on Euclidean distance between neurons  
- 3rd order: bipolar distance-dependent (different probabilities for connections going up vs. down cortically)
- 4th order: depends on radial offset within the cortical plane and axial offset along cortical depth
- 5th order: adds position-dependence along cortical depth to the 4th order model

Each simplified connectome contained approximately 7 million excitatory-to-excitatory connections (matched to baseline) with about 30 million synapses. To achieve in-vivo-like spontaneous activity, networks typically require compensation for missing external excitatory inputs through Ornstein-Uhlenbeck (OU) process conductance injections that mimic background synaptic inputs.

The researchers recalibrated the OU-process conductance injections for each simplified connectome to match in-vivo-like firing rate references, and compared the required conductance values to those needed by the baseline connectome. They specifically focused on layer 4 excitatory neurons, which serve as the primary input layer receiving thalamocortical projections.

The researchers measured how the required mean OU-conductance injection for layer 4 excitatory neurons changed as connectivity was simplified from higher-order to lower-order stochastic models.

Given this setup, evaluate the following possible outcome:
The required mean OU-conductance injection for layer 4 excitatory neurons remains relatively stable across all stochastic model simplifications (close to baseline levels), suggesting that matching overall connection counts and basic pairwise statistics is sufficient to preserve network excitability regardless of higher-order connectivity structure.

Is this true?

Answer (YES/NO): NO